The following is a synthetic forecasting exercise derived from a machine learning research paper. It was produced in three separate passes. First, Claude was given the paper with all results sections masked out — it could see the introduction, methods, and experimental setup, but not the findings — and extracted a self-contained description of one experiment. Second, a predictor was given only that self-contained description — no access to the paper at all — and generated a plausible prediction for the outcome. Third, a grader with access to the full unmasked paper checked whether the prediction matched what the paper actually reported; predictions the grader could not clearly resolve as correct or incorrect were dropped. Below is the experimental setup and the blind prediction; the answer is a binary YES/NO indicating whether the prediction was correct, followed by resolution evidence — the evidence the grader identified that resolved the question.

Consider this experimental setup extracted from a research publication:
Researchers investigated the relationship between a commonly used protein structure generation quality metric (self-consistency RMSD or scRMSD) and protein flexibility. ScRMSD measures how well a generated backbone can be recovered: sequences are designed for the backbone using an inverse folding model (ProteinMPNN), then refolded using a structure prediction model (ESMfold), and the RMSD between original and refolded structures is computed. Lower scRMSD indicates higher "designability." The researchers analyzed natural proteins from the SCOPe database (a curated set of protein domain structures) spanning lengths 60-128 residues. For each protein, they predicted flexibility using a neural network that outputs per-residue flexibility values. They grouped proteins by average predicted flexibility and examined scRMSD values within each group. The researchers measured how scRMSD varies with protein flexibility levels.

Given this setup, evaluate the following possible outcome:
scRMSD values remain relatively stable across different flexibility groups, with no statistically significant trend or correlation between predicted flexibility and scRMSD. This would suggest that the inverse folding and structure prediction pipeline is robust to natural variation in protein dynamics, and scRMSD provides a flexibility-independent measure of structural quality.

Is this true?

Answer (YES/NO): NO